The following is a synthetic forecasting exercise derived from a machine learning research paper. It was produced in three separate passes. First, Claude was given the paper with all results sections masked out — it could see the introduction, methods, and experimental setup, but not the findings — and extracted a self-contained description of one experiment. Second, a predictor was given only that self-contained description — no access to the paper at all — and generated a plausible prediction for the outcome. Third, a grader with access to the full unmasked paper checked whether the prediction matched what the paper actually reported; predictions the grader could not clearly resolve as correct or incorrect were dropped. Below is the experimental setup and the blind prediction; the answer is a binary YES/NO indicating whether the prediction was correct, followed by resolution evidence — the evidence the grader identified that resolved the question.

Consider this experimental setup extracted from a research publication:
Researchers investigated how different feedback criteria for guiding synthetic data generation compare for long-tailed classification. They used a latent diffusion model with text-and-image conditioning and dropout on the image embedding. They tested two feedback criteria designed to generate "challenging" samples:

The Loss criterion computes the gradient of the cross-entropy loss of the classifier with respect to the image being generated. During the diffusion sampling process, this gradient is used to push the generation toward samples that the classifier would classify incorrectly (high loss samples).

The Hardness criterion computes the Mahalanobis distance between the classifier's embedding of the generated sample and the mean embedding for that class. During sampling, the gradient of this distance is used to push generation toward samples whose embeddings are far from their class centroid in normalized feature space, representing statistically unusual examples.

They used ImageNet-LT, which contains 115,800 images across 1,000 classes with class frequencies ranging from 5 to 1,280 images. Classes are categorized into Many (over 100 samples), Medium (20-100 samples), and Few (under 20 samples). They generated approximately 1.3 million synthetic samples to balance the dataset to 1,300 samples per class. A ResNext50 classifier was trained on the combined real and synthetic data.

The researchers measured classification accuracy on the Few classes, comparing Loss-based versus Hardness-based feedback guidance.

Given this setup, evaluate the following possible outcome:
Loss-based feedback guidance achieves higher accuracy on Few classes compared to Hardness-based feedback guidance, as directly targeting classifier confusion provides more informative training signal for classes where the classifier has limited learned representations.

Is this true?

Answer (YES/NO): NO